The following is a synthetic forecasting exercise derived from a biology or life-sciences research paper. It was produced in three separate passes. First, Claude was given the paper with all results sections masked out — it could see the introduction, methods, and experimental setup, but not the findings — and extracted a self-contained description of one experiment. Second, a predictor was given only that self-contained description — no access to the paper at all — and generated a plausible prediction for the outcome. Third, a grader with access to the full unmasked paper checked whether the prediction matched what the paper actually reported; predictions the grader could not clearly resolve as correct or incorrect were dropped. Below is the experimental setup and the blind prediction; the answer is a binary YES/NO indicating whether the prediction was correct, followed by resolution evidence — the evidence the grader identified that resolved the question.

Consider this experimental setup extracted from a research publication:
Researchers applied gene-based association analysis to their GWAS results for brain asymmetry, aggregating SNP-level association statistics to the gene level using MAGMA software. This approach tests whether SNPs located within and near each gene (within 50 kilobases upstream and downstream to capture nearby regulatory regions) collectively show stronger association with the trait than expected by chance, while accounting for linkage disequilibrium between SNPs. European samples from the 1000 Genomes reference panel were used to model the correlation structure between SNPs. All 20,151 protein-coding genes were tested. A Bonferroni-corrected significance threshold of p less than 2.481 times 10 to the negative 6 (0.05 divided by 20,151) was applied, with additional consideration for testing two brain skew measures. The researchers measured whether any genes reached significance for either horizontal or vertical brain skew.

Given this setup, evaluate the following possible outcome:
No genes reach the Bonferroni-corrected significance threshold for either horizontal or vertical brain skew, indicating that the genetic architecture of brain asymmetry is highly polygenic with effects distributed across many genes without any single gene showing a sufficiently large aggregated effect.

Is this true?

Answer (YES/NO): YES